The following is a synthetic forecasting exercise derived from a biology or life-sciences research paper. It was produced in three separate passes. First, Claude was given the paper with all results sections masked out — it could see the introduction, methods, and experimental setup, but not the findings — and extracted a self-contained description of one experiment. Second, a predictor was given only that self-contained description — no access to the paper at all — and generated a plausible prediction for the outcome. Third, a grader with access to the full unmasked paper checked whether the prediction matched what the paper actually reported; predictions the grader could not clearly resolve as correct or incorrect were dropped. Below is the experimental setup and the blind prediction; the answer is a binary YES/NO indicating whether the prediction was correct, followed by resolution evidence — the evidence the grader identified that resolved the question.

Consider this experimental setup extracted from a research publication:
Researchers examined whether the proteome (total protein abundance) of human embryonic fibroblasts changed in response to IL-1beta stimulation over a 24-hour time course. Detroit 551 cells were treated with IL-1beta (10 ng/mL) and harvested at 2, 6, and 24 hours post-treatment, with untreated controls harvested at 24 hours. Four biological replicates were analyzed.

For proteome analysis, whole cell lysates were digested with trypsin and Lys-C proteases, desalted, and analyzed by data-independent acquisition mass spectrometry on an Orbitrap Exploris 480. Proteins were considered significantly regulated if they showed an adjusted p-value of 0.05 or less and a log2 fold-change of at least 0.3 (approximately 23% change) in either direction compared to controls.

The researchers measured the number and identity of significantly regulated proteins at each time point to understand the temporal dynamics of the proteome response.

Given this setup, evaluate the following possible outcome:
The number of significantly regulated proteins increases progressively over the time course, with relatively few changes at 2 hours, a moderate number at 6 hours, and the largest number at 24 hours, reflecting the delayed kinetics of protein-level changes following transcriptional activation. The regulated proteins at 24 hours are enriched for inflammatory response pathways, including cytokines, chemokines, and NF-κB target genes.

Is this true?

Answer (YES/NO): NO